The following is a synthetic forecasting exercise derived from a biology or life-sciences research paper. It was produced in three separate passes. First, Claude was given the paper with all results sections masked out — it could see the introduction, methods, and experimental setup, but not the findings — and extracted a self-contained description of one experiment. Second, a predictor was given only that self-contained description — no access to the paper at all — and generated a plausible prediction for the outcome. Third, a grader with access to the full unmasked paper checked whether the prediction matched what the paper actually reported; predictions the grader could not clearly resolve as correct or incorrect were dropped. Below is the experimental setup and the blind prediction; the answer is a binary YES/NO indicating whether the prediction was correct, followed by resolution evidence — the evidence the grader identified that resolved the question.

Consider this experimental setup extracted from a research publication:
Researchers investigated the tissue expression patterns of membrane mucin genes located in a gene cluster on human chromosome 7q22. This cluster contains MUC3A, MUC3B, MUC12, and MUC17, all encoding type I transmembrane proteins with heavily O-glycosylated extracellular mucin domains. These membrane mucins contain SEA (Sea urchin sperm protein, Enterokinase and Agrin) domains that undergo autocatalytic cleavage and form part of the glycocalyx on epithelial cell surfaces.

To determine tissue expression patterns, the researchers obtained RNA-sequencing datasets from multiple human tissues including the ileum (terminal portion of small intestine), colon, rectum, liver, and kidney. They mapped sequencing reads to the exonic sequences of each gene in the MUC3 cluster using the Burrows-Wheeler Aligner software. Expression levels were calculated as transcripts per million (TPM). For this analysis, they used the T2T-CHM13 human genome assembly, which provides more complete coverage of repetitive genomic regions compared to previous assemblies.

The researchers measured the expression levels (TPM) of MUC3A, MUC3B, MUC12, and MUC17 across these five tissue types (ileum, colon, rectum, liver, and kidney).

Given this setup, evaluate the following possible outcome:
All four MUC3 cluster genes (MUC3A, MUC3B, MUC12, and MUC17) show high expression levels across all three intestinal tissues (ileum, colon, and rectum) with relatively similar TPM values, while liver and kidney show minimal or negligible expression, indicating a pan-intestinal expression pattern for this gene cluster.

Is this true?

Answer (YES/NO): NO